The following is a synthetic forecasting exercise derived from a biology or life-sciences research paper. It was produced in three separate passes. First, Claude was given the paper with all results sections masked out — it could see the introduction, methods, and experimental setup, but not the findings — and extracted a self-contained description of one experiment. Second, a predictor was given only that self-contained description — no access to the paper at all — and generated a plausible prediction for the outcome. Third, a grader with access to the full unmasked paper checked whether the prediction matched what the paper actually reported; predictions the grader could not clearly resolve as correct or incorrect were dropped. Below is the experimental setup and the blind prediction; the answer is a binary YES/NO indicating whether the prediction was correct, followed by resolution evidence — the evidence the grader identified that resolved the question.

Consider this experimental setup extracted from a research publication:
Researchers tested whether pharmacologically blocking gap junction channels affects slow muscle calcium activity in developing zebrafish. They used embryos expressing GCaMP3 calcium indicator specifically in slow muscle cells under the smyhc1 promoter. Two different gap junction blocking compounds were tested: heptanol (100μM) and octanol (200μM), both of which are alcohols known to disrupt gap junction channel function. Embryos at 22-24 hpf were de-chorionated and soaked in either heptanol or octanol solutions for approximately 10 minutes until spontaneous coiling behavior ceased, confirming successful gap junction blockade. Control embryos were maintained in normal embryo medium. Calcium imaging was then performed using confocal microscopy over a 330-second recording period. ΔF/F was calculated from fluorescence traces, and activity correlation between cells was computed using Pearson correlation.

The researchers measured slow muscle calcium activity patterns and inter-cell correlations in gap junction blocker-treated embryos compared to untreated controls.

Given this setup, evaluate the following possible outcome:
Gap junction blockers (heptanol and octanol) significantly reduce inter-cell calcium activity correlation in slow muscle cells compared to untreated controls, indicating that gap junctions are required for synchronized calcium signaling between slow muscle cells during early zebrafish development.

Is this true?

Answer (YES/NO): YES